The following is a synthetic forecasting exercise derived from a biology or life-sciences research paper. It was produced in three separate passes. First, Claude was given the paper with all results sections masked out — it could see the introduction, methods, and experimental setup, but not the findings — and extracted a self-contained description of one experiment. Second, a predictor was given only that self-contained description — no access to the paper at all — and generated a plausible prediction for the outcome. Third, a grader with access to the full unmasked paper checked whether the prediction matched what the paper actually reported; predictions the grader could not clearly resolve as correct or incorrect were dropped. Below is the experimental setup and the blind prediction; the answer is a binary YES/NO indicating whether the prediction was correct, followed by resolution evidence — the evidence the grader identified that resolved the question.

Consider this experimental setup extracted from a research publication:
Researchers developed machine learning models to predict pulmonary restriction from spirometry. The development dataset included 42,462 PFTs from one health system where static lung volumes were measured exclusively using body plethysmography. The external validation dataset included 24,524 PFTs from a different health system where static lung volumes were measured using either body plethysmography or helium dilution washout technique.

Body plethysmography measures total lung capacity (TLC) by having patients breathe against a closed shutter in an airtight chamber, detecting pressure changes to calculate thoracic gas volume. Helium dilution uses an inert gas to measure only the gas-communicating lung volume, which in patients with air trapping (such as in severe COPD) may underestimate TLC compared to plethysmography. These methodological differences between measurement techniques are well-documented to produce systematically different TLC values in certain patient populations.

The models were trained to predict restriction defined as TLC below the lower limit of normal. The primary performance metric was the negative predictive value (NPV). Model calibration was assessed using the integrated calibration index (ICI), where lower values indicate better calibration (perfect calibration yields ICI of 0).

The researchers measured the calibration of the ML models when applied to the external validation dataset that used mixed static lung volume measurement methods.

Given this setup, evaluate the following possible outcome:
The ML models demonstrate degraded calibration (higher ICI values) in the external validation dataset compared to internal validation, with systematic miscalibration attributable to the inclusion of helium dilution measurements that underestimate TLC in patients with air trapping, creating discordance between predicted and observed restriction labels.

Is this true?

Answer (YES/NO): NO